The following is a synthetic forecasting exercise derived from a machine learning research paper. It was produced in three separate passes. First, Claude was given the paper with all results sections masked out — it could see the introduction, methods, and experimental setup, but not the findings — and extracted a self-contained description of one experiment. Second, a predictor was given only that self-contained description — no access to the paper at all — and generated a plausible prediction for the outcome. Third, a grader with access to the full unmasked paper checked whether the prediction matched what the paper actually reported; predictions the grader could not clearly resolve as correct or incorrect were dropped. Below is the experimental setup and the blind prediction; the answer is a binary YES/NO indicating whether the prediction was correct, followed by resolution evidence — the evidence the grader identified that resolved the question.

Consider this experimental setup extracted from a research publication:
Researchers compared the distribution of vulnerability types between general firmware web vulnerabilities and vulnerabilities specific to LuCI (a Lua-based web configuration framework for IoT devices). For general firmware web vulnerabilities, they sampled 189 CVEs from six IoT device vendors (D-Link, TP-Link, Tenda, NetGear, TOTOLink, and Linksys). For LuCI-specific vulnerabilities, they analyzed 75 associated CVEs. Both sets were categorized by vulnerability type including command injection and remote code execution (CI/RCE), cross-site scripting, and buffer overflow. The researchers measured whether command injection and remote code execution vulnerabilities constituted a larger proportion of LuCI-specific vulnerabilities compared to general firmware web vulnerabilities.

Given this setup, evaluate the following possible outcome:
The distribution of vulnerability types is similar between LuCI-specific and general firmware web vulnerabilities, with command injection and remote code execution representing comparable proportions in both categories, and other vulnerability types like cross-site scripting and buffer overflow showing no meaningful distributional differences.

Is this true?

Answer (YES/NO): NO